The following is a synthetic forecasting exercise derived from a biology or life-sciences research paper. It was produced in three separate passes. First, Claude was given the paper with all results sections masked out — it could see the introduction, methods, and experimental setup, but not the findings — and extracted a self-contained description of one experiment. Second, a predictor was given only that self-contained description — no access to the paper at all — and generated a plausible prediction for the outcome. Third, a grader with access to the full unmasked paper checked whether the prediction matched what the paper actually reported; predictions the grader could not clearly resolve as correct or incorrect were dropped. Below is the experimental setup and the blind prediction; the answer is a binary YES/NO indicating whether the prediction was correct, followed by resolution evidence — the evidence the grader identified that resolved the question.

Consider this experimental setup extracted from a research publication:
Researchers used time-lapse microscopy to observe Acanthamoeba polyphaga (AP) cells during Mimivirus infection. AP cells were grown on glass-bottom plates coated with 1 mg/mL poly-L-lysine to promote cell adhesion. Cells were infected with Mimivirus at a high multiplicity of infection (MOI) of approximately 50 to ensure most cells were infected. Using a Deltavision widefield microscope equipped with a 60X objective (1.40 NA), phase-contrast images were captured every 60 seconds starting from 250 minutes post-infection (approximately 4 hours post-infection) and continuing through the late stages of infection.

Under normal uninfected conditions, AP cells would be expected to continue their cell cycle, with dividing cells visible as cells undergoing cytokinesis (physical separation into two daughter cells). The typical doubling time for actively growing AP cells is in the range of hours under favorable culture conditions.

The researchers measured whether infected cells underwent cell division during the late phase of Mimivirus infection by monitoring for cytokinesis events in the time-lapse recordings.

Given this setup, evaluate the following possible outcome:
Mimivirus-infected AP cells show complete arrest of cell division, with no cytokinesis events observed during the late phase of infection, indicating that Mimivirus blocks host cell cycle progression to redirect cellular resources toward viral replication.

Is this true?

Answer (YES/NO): YES